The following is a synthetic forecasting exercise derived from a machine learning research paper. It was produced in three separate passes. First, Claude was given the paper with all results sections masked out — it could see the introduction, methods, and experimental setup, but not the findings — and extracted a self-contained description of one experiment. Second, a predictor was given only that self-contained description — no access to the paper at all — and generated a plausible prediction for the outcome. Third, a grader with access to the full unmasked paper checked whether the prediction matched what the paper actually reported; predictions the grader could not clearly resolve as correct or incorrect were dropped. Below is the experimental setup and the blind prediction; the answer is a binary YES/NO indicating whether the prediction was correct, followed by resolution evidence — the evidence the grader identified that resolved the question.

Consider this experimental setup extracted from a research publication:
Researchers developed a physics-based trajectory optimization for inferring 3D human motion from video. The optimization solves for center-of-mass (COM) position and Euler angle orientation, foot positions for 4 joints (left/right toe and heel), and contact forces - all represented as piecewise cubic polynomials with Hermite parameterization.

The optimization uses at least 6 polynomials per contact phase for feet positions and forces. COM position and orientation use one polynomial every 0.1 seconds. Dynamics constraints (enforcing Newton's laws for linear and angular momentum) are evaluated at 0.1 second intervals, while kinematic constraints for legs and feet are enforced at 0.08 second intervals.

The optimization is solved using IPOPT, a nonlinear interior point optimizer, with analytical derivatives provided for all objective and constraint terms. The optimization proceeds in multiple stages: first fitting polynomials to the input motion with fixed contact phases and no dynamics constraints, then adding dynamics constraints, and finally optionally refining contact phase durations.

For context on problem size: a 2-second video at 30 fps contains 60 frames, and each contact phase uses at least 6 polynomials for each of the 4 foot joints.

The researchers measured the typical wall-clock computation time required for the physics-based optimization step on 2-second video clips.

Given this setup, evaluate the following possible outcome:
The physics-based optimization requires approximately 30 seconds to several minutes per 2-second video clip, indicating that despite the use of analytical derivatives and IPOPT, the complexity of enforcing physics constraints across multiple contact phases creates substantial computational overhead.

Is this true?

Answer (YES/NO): NO